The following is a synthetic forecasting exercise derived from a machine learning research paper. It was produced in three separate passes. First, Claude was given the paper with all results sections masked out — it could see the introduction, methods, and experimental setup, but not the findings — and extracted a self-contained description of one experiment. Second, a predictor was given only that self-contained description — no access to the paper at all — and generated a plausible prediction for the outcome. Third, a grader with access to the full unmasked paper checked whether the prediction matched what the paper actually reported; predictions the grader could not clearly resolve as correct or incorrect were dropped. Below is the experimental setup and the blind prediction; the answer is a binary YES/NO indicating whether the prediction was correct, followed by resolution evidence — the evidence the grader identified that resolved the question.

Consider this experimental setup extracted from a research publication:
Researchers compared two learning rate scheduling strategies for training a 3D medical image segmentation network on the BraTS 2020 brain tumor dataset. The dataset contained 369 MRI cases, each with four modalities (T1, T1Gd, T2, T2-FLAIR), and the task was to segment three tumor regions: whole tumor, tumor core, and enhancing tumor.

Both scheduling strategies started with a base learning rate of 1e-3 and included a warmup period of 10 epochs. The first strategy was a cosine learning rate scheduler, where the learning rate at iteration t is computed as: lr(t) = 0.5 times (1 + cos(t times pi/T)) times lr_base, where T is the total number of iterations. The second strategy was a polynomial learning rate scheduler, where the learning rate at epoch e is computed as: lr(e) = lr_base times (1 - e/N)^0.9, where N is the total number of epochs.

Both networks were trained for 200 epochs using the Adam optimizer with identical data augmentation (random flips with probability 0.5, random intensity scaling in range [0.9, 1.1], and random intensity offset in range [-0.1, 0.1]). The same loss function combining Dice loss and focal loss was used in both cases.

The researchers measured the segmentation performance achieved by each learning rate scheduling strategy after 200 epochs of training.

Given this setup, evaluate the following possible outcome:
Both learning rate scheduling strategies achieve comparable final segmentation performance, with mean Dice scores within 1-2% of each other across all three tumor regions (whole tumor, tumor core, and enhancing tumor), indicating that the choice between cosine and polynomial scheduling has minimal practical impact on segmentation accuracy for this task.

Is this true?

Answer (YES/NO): YES